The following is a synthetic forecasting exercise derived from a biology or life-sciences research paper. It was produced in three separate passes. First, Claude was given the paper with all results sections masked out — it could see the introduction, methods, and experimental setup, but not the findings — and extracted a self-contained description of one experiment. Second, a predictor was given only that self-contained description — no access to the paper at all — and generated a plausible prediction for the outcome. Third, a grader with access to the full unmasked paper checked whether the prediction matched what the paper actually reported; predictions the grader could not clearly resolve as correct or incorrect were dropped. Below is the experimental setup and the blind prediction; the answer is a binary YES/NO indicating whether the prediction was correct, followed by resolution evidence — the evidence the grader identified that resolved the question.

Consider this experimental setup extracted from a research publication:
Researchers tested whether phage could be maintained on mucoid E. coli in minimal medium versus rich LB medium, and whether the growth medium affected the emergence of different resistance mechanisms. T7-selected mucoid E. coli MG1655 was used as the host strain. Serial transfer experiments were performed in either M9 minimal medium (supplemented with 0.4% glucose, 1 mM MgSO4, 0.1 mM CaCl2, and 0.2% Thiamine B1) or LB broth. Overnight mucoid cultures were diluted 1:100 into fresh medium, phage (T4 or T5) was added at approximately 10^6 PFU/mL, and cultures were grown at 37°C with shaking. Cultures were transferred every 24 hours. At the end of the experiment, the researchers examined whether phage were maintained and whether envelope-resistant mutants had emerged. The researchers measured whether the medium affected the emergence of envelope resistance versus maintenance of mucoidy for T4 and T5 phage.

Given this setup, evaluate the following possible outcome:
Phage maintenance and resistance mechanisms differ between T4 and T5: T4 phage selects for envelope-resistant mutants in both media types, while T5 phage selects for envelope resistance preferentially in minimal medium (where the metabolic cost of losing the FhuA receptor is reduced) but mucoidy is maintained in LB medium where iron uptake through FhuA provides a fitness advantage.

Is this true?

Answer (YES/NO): NO